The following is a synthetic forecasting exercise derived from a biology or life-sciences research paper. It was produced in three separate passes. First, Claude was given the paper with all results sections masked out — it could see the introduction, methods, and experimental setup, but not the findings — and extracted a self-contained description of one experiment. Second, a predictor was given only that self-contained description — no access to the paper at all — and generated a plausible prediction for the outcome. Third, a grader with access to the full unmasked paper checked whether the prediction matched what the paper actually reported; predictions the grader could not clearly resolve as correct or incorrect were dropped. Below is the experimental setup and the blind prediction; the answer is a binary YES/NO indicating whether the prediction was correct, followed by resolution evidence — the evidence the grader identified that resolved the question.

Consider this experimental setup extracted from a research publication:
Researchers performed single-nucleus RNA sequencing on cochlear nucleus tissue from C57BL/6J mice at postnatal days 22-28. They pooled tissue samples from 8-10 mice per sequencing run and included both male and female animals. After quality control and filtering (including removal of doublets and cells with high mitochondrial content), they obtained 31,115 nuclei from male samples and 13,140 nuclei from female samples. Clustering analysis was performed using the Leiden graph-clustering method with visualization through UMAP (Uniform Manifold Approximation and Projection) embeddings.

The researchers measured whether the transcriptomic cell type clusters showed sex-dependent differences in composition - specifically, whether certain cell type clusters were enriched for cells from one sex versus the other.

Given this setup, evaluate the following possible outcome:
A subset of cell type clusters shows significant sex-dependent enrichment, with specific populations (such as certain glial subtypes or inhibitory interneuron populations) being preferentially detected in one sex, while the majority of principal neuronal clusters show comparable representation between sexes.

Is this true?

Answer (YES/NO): NO